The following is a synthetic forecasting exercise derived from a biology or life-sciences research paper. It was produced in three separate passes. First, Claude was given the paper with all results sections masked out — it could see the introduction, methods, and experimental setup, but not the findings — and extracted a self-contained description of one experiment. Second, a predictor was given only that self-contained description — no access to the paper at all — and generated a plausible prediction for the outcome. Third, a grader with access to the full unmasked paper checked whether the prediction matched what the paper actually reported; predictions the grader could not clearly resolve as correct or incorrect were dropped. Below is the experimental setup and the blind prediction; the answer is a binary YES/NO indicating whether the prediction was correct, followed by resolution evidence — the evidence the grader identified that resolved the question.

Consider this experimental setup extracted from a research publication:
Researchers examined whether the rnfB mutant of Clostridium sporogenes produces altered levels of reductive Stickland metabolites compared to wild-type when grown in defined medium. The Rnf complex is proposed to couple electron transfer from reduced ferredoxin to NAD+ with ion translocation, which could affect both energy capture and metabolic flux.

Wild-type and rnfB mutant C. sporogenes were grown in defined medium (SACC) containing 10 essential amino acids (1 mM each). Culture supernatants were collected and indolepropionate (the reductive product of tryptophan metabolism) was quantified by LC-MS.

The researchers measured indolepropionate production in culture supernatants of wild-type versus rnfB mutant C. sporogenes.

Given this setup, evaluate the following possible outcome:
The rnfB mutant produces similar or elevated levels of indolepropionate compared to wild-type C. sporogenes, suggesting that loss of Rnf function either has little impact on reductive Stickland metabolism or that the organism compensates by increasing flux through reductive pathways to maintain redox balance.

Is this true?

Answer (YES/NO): NO